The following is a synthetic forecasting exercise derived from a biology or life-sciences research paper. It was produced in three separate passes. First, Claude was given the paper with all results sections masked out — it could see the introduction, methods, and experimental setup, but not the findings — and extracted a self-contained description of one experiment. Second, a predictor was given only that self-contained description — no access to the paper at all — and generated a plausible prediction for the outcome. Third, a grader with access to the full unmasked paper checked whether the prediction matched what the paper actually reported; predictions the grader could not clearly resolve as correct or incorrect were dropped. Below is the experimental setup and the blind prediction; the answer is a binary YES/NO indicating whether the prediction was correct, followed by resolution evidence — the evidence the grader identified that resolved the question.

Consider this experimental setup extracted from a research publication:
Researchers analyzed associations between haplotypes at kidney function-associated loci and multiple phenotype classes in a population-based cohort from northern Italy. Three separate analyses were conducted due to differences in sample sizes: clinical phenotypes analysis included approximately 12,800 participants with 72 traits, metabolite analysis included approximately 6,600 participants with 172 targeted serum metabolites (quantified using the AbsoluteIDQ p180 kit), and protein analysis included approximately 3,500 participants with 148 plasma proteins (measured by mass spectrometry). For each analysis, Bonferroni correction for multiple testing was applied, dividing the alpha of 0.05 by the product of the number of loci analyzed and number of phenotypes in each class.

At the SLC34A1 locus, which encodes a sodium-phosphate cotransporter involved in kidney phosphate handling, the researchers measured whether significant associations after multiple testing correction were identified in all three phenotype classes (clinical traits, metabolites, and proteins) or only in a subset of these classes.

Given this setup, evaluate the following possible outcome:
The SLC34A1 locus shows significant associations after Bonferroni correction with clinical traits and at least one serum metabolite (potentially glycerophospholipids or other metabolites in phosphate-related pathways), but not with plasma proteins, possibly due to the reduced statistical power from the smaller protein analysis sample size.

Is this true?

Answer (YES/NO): NO